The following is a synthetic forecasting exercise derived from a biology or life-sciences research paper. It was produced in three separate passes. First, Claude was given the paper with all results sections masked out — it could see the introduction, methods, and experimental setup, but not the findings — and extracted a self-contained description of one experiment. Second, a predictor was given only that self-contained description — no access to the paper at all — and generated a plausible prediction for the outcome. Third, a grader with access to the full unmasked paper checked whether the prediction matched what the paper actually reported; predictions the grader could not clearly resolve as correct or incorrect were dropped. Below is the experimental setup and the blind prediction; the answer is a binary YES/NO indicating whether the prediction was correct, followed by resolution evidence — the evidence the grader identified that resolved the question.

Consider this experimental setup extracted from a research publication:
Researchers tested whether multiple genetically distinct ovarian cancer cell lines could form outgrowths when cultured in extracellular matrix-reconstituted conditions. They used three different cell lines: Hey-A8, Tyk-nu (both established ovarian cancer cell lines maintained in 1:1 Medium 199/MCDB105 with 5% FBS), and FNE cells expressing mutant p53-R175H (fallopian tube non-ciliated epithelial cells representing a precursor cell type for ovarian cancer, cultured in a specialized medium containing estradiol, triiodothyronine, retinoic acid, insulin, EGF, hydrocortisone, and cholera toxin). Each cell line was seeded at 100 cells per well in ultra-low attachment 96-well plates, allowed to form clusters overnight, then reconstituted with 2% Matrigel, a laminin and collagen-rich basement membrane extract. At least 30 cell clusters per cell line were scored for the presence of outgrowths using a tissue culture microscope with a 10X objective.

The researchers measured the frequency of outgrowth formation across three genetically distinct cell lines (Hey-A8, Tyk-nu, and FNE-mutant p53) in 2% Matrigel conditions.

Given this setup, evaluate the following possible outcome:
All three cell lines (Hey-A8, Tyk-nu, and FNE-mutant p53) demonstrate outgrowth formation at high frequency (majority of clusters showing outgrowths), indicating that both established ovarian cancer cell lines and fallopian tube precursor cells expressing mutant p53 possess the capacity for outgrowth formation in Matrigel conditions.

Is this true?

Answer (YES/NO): NO